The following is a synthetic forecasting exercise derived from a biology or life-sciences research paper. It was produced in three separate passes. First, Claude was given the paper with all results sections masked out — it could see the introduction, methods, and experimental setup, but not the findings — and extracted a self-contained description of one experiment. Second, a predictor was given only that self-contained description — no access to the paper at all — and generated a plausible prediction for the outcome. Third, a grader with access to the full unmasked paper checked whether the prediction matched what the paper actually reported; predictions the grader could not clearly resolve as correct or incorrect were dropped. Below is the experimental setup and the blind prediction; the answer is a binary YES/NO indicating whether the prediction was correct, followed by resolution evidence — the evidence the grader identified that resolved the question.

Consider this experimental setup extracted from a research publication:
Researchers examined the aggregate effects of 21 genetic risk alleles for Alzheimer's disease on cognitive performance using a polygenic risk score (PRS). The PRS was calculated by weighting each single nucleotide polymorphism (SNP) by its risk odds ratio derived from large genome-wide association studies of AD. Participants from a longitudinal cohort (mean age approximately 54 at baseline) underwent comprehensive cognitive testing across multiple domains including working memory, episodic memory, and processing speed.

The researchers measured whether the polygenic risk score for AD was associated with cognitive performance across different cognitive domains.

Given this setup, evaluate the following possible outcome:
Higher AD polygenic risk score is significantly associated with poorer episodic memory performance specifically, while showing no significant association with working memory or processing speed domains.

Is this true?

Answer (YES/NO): NO